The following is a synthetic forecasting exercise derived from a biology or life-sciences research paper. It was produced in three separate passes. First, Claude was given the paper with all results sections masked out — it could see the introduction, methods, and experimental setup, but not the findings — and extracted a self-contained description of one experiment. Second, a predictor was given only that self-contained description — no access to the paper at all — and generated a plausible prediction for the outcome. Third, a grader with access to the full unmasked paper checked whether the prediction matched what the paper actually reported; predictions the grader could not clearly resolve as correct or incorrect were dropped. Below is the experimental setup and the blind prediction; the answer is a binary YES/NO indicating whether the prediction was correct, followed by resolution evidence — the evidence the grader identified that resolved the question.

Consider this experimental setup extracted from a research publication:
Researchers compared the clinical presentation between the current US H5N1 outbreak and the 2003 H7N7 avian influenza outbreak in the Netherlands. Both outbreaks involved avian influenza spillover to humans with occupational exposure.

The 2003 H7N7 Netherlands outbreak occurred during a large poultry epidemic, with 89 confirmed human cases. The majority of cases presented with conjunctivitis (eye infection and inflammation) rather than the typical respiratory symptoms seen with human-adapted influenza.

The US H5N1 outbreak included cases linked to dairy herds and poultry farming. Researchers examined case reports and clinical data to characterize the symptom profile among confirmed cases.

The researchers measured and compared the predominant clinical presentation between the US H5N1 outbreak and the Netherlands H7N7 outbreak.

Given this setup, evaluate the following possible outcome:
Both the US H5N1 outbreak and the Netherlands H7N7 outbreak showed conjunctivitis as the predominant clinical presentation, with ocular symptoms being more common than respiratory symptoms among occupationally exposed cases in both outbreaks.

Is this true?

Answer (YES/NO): YES